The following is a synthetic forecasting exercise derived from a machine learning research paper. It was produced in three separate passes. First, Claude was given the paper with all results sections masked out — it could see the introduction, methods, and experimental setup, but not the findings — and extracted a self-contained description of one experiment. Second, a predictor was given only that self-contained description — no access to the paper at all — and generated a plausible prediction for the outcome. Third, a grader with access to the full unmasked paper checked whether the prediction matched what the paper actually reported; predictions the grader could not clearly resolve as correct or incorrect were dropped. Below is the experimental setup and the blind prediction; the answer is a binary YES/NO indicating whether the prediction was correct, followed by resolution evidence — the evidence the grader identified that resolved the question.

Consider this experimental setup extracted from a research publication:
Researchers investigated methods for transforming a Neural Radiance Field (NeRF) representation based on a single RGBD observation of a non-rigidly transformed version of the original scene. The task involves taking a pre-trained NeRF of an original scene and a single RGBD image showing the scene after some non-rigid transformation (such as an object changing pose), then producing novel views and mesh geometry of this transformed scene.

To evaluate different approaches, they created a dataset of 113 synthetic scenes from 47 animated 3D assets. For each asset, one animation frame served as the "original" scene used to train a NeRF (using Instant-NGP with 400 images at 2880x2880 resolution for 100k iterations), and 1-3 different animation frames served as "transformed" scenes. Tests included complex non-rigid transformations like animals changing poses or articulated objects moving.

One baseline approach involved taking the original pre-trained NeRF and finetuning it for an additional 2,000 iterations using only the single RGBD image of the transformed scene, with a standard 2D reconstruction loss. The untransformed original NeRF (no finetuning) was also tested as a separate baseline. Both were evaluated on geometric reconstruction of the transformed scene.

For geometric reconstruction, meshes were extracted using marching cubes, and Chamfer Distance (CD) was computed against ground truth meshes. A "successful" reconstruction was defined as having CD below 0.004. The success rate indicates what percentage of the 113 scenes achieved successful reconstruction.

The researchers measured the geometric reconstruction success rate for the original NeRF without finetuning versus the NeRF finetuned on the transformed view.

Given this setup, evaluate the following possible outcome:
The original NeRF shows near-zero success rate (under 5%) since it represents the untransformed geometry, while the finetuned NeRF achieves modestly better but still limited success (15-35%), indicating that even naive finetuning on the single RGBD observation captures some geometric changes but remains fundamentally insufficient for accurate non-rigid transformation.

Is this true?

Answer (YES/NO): NO